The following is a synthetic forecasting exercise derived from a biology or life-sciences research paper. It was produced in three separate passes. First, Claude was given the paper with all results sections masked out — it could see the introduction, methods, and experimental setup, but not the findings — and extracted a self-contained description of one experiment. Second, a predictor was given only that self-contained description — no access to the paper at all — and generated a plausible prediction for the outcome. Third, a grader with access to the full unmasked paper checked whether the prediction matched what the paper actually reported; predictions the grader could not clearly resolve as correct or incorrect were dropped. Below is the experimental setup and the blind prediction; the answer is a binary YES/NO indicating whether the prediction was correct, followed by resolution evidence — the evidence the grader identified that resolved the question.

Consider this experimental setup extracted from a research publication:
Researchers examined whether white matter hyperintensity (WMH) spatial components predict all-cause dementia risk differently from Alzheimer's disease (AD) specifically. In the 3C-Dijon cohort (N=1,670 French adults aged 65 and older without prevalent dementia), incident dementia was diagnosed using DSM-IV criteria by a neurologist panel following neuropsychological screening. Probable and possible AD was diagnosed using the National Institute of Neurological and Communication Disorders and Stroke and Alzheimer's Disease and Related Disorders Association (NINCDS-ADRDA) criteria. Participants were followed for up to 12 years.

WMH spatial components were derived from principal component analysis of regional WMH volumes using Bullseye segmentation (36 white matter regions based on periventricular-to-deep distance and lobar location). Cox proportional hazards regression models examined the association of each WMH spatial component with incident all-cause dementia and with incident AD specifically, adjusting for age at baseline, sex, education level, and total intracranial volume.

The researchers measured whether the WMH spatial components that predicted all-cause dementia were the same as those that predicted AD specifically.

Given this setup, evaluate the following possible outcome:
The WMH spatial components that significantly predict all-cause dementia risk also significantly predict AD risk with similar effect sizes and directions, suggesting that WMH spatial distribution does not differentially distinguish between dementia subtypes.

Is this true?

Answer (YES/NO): NO